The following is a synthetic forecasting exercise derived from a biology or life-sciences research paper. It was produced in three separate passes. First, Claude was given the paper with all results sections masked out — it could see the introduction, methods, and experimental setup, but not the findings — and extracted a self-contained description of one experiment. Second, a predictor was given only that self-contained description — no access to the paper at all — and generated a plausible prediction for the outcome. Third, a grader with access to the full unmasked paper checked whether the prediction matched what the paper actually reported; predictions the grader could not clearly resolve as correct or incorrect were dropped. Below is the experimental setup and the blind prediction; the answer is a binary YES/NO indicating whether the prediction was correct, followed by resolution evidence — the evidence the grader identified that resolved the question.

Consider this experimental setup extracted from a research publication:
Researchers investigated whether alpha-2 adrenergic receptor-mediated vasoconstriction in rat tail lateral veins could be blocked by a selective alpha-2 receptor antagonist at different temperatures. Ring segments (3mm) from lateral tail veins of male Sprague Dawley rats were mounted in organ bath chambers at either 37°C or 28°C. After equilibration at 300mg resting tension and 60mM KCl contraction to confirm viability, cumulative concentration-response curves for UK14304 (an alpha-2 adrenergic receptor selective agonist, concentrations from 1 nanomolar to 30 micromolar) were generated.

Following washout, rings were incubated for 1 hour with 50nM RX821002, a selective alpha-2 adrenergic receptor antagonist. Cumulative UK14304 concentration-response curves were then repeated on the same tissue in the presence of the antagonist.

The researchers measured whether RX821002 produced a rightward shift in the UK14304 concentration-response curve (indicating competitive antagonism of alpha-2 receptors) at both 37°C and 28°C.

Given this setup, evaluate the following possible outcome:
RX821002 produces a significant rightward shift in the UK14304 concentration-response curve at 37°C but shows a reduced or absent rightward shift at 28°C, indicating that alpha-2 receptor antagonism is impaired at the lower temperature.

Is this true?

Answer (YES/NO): NO